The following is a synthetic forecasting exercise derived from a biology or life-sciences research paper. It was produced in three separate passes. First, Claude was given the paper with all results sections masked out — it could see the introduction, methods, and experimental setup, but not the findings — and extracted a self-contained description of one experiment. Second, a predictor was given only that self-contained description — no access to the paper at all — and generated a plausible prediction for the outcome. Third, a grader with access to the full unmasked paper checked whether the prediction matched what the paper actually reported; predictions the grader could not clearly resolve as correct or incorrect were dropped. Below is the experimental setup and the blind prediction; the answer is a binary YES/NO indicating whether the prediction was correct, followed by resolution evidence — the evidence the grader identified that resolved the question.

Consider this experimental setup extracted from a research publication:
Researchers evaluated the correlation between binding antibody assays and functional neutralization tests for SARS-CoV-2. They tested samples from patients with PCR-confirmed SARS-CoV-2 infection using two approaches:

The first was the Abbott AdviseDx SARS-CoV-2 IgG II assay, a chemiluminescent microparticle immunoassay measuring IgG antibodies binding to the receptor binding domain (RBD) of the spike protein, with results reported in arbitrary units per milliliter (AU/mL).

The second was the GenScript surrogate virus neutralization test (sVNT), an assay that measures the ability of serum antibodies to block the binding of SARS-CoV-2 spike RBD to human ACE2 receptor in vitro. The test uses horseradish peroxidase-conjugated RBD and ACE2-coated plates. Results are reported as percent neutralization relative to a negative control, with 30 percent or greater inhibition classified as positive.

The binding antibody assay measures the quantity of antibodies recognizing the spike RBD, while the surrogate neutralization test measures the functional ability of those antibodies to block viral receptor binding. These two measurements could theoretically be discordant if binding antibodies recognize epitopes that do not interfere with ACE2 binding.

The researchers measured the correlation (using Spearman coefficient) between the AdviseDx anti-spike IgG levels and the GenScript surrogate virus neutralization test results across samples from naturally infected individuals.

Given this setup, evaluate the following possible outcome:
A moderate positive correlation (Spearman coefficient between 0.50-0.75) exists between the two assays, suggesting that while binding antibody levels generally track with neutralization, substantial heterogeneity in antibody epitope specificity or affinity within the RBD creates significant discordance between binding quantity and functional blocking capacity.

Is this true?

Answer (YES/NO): NO